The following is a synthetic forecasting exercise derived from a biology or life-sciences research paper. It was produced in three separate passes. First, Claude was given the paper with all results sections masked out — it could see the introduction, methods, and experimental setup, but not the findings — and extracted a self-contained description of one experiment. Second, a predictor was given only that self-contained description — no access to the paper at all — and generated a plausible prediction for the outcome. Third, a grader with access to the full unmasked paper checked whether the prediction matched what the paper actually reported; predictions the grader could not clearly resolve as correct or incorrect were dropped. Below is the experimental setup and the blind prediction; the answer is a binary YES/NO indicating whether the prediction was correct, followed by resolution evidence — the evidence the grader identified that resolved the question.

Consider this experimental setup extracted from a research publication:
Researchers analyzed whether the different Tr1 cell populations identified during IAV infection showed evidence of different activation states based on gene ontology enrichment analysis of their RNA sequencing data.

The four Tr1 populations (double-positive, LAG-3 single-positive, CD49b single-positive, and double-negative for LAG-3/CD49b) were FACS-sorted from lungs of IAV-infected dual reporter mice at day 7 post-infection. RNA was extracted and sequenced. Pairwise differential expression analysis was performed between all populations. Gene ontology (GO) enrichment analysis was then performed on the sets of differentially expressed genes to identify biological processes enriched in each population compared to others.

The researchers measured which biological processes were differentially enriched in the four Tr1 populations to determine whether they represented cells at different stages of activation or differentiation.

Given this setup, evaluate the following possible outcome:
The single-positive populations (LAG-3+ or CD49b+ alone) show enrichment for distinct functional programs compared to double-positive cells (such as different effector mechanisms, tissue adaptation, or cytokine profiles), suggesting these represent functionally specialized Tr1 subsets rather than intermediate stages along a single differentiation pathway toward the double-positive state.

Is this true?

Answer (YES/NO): YES